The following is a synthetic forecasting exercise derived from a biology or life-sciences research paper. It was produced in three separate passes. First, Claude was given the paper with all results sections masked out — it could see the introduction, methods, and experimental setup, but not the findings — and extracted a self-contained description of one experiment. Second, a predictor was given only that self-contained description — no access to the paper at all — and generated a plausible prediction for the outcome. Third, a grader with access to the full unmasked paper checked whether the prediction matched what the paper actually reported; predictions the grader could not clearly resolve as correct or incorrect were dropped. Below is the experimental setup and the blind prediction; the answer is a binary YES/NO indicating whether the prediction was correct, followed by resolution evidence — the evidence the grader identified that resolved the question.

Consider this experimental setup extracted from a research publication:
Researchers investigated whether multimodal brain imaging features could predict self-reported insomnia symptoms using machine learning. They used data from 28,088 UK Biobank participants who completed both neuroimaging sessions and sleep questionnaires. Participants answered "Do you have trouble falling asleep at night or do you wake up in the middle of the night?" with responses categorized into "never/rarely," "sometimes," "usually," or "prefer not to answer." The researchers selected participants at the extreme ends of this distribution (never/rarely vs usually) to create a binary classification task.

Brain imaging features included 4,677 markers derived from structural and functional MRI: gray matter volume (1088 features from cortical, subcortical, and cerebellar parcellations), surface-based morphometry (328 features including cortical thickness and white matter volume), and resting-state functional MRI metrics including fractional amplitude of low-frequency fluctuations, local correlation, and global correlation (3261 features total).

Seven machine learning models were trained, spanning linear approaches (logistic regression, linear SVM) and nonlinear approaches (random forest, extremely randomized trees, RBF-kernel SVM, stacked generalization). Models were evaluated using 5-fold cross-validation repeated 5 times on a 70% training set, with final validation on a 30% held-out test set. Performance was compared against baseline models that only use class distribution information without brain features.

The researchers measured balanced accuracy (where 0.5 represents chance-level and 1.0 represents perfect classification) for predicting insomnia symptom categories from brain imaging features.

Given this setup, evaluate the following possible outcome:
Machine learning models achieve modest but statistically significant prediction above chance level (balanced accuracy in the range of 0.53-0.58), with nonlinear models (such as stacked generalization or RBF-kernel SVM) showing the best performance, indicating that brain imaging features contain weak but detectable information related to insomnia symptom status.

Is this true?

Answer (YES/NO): NO